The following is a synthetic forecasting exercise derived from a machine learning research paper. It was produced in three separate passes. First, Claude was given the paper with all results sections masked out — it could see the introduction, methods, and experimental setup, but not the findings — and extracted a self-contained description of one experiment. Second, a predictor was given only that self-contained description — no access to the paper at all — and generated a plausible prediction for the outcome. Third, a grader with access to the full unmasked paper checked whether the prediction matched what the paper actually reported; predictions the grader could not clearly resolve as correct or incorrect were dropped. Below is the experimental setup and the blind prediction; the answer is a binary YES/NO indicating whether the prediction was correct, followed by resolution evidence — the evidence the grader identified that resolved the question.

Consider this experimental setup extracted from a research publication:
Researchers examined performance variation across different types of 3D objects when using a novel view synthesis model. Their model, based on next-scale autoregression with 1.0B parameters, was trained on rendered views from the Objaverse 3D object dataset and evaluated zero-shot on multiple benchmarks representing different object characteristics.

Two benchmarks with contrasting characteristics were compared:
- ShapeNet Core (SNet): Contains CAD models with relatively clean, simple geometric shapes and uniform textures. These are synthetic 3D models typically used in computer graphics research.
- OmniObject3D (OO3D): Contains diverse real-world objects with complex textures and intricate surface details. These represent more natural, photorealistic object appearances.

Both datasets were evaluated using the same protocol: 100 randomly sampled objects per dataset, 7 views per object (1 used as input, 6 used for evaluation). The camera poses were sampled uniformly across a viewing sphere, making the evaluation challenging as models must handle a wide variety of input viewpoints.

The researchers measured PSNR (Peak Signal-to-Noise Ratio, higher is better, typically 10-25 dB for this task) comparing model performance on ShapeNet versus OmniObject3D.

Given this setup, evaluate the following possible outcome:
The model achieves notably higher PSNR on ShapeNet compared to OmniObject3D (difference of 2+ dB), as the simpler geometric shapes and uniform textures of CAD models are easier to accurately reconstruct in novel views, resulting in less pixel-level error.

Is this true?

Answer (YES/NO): NO